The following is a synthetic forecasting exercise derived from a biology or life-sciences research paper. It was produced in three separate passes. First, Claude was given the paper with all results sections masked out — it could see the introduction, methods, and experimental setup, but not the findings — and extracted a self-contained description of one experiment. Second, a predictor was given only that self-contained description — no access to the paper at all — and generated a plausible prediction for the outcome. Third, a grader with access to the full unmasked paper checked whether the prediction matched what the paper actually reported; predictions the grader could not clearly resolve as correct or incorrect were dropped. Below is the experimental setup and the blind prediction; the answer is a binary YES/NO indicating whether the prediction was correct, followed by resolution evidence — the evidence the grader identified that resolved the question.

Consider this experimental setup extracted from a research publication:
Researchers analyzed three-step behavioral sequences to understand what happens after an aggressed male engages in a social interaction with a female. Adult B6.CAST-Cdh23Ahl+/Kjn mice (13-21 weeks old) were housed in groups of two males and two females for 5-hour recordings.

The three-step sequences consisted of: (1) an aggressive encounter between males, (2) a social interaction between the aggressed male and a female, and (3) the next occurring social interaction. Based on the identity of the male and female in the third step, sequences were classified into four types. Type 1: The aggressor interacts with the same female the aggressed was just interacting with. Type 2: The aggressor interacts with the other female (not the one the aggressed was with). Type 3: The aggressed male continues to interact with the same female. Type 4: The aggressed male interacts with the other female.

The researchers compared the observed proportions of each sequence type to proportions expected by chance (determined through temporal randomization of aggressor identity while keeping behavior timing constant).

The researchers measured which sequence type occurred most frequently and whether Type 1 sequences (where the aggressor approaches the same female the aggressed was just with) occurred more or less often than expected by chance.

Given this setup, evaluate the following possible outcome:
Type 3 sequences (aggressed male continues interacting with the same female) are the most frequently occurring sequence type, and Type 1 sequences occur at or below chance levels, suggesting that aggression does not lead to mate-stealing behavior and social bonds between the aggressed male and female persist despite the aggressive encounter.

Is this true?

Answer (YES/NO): NO